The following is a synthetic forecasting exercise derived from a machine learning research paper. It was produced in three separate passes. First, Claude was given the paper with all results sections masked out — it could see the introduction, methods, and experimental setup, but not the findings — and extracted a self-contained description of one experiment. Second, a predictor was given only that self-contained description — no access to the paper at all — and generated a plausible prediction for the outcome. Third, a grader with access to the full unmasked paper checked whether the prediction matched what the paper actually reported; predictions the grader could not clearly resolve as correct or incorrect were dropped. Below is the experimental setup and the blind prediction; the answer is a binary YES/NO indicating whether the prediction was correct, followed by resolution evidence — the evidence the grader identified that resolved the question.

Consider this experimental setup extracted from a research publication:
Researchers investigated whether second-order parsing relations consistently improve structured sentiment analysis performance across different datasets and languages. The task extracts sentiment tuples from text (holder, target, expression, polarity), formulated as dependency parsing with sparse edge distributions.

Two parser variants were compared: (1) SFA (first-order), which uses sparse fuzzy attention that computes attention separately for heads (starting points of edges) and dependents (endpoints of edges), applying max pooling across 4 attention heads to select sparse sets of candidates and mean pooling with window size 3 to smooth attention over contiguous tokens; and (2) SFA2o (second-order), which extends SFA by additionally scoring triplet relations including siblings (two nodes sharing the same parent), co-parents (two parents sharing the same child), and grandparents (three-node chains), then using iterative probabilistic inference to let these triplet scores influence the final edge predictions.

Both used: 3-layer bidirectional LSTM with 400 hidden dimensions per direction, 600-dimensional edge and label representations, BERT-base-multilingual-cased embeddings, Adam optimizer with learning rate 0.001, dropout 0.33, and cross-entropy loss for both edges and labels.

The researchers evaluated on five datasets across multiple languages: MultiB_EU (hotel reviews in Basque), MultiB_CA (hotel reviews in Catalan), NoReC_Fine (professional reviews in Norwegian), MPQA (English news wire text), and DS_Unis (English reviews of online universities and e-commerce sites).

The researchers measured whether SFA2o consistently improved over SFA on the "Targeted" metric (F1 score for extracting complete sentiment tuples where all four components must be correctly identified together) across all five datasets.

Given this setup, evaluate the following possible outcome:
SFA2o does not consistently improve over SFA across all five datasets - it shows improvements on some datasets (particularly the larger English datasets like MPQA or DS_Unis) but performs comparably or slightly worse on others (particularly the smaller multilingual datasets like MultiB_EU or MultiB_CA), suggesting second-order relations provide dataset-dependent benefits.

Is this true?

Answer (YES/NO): NO